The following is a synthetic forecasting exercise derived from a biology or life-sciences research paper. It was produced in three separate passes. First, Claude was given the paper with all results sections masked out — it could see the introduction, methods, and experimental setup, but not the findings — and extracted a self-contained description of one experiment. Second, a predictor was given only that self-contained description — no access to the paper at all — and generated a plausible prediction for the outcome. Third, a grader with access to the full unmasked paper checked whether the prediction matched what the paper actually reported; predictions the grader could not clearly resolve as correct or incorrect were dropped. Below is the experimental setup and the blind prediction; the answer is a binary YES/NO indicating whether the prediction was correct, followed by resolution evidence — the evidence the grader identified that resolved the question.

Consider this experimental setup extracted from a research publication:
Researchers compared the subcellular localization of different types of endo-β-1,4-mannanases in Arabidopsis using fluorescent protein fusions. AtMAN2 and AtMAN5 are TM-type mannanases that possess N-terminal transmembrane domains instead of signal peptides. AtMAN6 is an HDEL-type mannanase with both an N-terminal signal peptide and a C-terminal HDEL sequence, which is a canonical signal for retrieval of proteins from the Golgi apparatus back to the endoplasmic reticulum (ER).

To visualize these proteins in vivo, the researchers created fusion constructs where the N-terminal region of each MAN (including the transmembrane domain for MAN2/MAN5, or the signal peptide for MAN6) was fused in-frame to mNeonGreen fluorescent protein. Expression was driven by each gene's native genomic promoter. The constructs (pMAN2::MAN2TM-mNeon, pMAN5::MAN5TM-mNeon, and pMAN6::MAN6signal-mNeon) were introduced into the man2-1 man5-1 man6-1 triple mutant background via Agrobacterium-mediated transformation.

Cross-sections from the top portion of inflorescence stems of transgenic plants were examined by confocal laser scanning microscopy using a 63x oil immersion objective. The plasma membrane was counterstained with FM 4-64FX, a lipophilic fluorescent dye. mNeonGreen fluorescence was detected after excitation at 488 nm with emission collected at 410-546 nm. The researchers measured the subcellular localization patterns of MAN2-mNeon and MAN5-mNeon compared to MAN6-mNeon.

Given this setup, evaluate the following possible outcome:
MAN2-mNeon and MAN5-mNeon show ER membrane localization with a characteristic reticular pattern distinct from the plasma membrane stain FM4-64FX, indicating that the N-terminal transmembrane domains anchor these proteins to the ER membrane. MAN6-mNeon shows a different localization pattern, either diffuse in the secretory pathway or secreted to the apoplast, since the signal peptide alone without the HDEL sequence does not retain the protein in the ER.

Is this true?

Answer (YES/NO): NO